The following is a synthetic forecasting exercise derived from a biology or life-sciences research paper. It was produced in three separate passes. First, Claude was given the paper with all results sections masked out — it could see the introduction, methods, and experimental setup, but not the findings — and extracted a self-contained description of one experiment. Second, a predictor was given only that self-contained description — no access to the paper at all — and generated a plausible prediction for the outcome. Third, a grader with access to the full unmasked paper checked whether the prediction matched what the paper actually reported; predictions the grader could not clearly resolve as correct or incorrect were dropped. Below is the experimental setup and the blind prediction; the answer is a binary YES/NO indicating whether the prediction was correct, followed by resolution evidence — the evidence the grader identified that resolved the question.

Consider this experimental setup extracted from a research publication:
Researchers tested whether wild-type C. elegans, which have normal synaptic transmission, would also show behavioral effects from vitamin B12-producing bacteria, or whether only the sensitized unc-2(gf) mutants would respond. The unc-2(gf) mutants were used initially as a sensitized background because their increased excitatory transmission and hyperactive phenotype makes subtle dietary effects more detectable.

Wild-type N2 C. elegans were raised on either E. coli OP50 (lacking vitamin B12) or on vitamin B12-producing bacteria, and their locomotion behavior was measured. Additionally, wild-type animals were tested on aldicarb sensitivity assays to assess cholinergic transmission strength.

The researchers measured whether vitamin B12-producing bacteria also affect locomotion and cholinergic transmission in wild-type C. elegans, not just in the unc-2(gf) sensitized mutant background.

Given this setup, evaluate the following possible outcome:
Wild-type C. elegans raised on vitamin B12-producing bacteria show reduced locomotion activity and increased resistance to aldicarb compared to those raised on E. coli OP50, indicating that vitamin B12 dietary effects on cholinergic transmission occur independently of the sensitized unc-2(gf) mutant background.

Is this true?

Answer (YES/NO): NO